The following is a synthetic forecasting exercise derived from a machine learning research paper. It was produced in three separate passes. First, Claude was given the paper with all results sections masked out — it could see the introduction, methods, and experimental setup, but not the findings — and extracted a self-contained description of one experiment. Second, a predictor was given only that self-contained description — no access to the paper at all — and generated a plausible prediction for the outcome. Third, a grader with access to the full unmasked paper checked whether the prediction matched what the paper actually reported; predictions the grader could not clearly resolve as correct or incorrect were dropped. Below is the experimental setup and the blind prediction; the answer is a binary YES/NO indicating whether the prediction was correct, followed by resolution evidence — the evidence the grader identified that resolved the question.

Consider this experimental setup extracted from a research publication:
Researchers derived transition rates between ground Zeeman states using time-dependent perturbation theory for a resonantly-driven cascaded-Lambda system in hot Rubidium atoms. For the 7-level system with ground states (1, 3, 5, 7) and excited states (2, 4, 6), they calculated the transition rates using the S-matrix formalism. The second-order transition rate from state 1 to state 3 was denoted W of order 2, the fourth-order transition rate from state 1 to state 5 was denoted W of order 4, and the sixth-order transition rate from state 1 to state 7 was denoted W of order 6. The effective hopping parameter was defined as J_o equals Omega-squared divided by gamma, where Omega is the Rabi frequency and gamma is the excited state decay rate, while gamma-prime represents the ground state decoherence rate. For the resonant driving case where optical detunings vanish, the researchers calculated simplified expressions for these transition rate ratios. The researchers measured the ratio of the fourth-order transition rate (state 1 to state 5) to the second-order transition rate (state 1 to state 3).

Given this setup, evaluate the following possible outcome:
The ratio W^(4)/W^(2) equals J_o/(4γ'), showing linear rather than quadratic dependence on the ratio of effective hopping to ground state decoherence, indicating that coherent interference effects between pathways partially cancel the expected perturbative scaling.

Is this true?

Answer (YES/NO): NO